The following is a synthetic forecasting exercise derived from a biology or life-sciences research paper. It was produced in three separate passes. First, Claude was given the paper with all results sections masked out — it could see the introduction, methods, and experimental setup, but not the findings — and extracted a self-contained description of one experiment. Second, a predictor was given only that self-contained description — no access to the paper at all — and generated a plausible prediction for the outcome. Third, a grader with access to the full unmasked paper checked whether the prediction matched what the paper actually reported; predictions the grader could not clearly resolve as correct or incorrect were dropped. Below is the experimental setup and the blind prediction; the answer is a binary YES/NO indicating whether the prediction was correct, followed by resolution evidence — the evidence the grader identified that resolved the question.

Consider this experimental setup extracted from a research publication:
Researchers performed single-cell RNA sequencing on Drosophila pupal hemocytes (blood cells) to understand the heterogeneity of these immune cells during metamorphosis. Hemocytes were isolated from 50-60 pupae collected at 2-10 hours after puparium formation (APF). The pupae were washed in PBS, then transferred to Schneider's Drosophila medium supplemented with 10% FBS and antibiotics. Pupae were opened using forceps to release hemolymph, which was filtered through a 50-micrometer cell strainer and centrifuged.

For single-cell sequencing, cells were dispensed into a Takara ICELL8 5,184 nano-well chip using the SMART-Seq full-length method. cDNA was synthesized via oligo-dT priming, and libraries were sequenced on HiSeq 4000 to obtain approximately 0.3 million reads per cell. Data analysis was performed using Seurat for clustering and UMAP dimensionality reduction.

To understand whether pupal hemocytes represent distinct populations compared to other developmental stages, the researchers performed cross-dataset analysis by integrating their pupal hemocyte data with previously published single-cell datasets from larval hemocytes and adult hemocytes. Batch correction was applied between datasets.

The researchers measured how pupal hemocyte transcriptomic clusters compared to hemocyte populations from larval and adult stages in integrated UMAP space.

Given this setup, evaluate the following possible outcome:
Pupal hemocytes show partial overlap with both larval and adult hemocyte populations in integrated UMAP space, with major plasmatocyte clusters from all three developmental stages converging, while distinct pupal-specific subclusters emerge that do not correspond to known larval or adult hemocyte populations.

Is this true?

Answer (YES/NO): NO